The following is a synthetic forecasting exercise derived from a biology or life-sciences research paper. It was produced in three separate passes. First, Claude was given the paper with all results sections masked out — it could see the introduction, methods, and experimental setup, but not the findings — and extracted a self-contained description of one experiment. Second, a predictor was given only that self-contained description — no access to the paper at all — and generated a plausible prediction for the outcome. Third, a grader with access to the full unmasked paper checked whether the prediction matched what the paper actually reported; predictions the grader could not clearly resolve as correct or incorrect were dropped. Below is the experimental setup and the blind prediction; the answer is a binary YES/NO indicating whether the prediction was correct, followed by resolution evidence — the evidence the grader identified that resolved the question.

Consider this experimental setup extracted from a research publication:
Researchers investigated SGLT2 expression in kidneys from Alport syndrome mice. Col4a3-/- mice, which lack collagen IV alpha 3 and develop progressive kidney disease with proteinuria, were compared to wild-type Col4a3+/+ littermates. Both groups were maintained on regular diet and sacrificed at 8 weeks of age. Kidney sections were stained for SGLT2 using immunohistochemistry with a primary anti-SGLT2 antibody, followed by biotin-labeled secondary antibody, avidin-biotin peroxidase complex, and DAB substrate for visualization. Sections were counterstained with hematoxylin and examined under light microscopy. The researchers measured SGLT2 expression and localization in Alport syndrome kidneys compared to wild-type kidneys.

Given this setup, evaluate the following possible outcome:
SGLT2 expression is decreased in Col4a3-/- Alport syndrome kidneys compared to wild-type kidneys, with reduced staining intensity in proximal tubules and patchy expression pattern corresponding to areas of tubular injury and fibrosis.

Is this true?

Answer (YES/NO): NO